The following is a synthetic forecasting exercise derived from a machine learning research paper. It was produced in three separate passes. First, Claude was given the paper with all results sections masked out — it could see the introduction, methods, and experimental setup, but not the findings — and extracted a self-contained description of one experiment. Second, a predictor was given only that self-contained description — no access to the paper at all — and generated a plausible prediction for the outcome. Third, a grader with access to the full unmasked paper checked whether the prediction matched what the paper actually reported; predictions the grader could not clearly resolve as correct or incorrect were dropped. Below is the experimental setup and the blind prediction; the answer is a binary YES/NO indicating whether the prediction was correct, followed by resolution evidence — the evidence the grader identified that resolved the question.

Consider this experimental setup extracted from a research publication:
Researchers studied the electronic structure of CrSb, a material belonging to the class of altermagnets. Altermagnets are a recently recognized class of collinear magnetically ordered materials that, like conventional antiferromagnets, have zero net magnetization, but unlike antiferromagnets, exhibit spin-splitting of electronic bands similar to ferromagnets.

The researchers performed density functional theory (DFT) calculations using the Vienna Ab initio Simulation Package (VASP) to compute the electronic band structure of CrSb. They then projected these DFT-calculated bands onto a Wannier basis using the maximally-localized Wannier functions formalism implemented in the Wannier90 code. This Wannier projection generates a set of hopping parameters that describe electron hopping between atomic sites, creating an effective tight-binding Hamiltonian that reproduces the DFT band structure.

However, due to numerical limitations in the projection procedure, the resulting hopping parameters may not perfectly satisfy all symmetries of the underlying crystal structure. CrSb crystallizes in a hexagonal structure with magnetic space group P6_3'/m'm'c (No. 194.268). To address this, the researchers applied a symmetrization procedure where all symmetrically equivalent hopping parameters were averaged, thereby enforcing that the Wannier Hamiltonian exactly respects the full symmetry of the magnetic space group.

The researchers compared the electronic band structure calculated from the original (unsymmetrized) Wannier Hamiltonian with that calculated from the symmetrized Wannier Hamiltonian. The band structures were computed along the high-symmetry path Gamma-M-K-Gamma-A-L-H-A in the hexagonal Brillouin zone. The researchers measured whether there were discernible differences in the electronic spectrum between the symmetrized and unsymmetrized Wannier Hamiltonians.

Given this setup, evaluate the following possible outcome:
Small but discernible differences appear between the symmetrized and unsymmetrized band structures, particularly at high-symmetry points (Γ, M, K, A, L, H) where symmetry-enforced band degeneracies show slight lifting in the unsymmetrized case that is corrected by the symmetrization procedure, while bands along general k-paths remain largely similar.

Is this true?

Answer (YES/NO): NO